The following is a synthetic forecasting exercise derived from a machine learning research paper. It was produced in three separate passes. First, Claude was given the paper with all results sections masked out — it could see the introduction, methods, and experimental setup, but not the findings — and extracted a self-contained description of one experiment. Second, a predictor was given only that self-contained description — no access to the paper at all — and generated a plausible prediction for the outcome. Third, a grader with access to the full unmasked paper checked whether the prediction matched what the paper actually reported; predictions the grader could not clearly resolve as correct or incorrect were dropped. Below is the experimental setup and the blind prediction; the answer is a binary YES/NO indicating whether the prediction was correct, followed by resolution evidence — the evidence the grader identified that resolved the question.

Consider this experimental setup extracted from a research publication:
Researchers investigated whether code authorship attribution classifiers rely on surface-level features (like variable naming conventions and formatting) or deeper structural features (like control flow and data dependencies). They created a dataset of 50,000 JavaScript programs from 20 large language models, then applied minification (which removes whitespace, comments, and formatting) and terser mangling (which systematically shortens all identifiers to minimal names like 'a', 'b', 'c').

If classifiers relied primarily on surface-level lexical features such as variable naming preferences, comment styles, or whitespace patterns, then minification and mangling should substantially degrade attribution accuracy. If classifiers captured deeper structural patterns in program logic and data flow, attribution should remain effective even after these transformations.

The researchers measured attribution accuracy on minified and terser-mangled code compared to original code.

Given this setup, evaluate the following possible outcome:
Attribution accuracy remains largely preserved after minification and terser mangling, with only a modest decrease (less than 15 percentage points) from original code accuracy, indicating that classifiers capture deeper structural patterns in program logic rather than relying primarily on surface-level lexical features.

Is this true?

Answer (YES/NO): YES